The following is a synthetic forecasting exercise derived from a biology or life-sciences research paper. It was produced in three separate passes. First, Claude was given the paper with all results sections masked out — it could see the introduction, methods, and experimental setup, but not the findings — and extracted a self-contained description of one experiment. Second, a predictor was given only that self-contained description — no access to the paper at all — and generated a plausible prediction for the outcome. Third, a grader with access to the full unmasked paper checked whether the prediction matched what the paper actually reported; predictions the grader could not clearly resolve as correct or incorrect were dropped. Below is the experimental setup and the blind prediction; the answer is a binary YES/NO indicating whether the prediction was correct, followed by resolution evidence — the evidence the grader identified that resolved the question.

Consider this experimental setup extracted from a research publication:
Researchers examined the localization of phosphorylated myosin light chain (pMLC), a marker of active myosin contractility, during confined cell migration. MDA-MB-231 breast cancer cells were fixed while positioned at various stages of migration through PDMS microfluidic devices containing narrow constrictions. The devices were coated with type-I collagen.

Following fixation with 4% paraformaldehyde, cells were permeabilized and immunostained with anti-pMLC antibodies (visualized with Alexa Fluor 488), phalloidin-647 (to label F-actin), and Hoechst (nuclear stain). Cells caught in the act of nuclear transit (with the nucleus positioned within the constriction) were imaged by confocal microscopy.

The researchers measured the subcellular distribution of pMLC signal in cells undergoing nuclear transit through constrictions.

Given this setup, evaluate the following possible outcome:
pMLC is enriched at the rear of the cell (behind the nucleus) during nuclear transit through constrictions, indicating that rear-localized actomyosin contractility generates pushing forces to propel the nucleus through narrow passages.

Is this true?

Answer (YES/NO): YES